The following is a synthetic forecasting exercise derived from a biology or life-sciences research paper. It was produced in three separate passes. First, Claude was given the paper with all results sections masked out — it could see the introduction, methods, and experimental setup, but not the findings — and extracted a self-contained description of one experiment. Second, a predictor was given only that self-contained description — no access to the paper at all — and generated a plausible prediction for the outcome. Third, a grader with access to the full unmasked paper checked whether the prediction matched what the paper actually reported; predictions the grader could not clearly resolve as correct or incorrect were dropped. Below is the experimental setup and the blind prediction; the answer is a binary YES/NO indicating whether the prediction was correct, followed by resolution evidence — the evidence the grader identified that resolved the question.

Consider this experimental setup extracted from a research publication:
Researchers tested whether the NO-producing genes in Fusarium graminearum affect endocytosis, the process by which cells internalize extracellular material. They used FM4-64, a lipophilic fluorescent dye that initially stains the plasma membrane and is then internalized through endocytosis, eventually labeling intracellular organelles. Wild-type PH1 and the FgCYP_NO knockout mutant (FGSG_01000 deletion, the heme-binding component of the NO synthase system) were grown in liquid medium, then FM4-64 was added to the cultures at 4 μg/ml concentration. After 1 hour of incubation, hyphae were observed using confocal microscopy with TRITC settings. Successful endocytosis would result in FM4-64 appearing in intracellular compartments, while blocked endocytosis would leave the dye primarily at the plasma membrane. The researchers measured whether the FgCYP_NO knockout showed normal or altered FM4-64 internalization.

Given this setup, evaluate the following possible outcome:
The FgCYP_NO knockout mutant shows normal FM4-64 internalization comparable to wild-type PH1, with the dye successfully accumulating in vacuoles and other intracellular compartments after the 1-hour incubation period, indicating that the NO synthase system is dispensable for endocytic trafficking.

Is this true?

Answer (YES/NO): NO